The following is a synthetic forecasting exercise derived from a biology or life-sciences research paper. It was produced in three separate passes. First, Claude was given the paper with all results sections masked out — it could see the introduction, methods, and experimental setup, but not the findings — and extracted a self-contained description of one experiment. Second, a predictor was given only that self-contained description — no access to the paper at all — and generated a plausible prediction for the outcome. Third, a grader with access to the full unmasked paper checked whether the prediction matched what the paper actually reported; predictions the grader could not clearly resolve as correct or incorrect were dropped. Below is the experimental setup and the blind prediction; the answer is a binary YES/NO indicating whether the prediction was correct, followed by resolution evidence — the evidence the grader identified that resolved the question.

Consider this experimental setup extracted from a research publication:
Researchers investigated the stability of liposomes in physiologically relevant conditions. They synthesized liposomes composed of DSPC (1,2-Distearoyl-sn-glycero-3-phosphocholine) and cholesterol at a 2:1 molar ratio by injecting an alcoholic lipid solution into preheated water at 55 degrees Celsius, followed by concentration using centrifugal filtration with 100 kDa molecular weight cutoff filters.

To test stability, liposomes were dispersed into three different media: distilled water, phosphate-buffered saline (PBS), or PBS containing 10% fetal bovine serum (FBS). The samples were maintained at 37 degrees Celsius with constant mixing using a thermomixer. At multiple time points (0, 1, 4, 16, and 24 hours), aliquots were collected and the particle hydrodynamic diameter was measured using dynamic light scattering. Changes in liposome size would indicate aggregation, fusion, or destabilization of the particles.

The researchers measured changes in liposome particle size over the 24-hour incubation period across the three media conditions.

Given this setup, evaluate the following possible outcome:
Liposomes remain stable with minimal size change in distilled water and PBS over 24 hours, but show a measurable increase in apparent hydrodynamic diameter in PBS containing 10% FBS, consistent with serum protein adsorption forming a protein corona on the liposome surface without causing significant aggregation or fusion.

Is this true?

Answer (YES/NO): YES